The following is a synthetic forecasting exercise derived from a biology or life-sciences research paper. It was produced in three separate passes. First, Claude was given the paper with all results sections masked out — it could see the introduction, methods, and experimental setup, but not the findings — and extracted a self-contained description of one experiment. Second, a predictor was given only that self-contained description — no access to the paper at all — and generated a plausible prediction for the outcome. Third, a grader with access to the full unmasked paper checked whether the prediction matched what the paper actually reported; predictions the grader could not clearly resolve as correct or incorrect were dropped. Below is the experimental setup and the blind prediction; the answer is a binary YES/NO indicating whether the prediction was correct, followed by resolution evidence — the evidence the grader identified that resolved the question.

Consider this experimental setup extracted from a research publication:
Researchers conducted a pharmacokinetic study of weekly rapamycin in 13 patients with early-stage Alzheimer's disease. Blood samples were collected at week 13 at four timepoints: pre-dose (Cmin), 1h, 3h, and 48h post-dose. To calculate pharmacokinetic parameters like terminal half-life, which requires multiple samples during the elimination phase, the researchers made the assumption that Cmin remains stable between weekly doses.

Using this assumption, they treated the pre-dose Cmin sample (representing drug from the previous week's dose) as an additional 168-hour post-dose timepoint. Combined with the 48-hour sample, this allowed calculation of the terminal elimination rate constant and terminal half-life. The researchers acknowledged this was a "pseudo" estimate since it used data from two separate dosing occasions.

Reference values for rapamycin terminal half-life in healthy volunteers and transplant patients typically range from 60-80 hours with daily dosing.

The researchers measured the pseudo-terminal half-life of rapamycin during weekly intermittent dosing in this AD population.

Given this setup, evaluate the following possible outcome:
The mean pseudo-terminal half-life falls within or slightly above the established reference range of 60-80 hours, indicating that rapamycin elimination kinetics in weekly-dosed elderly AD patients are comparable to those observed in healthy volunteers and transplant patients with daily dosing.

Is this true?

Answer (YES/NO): YES